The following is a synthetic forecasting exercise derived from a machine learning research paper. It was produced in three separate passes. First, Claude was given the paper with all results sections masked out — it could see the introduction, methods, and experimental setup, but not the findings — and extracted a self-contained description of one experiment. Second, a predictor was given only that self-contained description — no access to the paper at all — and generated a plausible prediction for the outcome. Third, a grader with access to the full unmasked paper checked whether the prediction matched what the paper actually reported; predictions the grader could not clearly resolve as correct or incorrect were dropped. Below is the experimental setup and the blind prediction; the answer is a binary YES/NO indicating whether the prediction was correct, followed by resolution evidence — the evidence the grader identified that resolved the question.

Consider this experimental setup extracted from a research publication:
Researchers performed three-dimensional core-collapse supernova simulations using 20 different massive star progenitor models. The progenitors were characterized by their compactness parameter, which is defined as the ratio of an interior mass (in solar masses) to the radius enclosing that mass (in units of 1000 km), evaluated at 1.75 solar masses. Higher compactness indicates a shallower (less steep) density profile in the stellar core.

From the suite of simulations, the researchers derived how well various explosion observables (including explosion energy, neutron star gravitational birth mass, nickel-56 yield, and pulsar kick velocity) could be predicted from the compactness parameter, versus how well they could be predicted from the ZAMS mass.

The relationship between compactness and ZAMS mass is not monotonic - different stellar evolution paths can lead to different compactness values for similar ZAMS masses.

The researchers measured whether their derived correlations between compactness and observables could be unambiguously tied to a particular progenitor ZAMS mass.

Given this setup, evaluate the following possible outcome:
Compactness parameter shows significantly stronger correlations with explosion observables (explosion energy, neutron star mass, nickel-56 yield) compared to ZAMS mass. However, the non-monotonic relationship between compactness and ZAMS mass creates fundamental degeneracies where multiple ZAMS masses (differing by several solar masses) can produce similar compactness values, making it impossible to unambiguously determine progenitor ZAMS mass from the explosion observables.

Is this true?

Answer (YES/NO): YES